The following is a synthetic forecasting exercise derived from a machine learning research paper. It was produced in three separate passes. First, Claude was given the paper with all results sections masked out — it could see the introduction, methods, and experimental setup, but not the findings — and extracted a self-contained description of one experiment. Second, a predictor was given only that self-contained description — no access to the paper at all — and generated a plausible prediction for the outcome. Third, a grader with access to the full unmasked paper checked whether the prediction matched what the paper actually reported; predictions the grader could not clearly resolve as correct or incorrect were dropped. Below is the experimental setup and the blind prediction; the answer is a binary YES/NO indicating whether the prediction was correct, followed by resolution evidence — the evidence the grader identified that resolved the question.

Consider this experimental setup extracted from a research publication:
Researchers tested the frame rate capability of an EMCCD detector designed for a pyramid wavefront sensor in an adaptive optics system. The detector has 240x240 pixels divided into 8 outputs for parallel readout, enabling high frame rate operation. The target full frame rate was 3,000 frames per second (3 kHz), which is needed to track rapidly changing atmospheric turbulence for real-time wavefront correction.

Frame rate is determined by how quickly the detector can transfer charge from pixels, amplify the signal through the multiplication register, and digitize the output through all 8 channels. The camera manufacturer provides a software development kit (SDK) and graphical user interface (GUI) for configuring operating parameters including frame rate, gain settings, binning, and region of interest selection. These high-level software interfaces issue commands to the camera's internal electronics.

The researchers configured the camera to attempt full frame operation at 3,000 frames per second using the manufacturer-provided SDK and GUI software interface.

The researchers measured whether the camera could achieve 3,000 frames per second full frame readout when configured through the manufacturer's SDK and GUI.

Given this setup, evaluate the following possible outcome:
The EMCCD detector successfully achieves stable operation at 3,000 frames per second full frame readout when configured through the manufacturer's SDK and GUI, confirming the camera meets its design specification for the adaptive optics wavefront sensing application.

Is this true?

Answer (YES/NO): NO